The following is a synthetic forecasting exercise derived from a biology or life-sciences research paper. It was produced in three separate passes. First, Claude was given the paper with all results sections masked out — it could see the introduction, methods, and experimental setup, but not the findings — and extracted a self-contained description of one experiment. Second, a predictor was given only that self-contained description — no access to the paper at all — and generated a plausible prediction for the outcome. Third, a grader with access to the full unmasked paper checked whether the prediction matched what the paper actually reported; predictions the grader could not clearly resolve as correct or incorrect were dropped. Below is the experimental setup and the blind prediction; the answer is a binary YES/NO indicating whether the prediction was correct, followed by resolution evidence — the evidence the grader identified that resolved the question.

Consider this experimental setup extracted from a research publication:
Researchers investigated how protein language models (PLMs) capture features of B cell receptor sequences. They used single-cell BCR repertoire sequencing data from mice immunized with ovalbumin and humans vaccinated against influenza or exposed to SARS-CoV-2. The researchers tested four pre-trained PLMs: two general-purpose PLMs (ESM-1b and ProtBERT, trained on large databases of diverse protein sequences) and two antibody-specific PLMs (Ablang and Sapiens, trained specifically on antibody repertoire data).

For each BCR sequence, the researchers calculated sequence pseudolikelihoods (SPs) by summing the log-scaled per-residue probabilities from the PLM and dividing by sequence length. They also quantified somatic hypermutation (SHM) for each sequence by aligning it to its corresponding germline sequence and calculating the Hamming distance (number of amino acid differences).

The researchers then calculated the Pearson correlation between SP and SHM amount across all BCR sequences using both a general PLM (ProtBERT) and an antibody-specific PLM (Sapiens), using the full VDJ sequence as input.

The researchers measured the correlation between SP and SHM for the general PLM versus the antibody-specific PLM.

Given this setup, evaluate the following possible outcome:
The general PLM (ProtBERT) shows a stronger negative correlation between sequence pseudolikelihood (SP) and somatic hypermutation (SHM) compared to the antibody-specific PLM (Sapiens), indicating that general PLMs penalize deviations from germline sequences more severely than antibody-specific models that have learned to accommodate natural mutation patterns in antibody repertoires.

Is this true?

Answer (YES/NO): NO